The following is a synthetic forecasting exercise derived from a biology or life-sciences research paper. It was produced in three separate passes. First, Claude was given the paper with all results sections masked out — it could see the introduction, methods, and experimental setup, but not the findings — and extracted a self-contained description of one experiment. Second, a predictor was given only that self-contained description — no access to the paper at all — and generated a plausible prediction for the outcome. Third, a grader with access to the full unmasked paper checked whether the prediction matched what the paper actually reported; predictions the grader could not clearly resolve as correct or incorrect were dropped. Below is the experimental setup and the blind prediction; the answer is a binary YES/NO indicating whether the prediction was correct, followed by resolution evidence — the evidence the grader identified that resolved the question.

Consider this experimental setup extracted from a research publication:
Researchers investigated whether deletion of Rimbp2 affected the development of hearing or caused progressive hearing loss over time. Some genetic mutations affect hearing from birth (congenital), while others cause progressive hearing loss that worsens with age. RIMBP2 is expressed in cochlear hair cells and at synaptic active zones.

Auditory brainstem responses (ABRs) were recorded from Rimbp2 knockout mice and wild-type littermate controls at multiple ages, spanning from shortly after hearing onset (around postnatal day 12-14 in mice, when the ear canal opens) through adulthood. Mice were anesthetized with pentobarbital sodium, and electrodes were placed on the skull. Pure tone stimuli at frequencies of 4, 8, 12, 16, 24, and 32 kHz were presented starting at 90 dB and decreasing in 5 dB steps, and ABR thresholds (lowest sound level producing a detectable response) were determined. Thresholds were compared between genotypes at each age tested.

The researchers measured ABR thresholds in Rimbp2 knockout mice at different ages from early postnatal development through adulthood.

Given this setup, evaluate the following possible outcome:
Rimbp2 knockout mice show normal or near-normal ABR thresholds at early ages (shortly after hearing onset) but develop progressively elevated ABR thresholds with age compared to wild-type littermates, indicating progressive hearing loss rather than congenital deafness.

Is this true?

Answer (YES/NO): NO